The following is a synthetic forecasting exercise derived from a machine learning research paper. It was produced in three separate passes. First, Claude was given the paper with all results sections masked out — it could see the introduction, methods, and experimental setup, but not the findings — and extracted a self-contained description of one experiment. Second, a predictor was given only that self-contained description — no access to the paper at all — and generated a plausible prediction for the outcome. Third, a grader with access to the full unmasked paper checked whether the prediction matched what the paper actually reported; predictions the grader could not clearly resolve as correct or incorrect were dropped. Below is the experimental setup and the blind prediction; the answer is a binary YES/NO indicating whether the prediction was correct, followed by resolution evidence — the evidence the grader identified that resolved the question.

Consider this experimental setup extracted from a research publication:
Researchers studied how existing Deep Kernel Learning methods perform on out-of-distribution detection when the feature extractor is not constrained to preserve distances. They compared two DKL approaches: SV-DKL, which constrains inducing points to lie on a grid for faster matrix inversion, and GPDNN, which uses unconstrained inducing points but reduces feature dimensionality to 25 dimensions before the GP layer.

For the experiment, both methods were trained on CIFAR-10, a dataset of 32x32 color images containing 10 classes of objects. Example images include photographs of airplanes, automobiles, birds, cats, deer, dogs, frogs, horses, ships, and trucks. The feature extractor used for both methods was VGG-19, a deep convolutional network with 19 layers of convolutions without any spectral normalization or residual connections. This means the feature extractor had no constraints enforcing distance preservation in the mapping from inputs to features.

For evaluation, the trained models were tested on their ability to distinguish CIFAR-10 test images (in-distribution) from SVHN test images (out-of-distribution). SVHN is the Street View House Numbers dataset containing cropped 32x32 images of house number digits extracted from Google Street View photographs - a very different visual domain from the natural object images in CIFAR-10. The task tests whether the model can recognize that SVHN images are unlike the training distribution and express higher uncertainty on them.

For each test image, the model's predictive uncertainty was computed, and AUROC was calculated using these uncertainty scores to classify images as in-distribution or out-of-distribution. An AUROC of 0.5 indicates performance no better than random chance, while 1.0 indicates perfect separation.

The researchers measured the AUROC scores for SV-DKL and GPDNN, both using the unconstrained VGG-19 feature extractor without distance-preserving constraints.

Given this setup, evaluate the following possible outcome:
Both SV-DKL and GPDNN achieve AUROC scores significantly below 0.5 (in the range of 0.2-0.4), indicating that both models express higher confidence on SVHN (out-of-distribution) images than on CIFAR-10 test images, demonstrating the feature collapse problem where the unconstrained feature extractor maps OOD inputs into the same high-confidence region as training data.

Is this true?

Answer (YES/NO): NO